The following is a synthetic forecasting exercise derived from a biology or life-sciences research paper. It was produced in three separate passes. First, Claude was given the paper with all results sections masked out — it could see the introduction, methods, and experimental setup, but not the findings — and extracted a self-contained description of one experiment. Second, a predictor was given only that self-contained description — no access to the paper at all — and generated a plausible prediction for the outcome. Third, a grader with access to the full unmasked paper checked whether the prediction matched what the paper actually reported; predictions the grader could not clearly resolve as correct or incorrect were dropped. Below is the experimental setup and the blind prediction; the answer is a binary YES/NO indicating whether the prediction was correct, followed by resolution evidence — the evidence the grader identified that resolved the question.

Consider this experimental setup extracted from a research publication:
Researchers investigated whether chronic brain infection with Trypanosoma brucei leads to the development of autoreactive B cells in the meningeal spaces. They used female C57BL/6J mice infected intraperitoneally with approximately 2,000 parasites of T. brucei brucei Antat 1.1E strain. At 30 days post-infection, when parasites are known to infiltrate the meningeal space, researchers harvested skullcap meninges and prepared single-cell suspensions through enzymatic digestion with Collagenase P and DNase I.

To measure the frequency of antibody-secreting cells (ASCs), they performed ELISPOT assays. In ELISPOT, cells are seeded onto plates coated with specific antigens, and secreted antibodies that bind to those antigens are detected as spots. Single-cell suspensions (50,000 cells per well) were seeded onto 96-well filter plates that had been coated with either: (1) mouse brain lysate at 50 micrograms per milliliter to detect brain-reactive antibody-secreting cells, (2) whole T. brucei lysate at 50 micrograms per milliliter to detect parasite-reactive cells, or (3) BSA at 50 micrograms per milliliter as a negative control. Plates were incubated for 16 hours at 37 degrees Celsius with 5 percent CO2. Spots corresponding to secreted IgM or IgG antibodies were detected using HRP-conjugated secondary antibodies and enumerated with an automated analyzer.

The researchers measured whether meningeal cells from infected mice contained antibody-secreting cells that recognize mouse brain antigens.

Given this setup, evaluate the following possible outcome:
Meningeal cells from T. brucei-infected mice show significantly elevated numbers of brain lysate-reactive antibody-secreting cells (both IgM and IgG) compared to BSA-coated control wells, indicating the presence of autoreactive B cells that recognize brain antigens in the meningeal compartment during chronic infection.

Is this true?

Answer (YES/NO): YES